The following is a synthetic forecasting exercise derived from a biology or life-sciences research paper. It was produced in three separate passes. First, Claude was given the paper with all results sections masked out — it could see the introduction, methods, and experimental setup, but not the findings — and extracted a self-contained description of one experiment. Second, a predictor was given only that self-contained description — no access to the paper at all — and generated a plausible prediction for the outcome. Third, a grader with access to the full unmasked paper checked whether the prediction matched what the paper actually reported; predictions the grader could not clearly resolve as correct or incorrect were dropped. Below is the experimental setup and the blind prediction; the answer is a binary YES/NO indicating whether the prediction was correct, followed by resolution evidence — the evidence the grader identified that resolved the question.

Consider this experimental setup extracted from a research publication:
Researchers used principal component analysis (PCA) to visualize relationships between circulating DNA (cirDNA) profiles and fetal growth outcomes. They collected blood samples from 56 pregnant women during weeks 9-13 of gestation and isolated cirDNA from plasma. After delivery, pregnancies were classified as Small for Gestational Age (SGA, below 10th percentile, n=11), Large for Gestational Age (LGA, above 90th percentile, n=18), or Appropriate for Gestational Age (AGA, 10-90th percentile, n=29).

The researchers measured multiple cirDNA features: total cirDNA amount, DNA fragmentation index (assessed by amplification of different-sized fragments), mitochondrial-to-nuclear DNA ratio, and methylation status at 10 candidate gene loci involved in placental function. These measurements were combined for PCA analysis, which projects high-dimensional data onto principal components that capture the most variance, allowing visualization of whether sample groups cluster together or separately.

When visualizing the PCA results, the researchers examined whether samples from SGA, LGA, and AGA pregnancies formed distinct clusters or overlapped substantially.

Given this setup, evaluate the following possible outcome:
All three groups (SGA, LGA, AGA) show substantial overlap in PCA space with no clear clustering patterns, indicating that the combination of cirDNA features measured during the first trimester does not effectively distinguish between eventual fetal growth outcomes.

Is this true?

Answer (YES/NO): NO